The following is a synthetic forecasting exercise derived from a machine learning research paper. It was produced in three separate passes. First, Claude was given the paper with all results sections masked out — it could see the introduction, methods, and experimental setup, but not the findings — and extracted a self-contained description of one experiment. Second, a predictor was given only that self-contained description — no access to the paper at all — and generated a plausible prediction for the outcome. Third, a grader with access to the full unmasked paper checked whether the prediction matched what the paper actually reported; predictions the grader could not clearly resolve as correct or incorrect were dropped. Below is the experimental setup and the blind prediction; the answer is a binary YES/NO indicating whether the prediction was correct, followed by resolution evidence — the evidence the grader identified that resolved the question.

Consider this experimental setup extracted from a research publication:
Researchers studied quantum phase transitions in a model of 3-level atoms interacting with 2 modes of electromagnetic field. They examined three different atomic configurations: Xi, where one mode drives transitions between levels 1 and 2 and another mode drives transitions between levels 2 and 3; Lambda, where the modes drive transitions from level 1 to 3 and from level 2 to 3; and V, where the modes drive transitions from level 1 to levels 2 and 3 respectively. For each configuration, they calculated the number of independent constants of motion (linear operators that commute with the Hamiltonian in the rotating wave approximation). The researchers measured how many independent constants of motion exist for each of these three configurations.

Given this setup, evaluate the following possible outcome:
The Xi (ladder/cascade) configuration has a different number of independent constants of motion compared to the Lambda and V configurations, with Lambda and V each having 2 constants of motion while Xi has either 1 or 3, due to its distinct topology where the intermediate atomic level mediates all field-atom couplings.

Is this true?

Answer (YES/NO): NO